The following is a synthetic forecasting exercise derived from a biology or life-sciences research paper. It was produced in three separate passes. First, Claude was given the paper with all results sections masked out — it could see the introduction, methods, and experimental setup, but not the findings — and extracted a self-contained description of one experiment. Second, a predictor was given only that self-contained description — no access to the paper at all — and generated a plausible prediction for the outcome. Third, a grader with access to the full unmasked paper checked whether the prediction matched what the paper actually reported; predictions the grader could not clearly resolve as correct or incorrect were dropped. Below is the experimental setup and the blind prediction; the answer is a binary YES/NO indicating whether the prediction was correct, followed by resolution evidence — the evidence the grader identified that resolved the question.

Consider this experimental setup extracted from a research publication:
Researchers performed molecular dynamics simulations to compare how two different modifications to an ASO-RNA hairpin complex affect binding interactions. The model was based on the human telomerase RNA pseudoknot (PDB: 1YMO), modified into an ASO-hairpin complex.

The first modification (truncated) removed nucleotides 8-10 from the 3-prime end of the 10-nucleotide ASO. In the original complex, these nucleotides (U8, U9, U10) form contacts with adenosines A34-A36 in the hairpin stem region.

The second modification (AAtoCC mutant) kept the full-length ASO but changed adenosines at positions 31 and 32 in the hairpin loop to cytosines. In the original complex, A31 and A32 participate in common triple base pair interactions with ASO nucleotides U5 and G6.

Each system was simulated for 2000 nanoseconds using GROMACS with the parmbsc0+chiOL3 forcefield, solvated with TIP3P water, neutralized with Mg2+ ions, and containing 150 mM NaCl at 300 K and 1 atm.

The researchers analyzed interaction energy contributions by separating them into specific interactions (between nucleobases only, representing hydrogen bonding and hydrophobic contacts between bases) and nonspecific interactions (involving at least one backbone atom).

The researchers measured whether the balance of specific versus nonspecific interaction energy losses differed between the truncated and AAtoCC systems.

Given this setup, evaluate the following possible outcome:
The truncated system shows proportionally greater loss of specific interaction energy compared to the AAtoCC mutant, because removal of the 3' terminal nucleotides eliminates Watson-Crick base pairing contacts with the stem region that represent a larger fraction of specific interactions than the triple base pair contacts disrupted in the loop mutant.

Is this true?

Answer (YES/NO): YES